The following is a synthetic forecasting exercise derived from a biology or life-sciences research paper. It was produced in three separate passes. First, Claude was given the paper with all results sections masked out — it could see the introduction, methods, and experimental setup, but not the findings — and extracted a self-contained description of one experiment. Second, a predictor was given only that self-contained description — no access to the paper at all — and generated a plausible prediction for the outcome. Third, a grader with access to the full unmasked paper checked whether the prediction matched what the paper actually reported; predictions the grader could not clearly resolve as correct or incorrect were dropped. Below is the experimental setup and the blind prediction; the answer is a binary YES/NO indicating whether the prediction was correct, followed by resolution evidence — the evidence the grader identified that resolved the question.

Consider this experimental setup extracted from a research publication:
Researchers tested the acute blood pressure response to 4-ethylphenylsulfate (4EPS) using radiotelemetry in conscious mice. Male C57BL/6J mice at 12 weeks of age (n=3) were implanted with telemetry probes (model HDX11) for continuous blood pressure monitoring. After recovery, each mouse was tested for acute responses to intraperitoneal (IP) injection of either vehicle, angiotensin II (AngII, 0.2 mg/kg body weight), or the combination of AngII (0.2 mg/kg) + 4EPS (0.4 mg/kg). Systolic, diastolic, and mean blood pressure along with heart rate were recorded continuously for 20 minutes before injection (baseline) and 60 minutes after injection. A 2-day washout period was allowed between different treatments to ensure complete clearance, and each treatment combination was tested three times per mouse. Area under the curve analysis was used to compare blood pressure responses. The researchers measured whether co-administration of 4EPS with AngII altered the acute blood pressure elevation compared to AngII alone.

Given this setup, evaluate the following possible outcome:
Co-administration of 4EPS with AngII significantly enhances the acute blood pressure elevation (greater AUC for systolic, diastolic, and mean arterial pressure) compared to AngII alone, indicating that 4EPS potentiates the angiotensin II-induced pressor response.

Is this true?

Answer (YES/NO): NO